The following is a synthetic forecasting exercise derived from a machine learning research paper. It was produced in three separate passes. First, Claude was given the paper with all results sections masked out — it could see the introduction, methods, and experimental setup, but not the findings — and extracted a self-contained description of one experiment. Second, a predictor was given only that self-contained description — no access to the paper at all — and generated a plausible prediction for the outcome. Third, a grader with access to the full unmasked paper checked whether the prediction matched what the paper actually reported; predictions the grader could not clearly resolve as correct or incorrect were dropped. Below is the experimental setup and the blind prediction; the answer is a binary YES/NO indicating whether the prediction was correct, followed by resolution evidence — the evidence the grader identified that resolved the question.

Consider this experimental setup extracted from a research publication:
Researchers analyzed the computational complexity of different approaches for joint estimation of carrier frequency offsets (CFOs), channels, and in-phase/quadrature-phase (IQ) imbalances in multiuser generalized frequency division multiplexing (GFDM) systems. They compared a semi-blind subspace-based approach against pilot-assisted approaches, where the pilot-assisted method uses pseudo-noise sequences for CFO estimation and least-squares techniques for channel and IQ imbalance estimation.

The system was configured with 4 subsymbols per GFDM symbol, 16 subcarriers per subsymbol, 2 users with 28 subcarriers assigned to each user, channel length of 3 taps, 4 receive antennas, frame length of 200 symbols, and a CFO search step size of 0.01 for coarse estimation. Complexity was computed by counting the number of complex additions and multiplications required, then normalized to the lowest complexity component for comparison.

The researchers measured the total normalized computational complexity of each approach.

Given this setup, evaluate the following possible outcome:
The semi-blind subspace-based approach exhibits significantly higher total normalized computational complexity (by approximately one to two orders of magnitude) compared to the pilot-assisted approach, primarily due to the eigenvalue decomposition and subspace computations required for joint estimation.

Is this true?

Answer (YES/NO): YES